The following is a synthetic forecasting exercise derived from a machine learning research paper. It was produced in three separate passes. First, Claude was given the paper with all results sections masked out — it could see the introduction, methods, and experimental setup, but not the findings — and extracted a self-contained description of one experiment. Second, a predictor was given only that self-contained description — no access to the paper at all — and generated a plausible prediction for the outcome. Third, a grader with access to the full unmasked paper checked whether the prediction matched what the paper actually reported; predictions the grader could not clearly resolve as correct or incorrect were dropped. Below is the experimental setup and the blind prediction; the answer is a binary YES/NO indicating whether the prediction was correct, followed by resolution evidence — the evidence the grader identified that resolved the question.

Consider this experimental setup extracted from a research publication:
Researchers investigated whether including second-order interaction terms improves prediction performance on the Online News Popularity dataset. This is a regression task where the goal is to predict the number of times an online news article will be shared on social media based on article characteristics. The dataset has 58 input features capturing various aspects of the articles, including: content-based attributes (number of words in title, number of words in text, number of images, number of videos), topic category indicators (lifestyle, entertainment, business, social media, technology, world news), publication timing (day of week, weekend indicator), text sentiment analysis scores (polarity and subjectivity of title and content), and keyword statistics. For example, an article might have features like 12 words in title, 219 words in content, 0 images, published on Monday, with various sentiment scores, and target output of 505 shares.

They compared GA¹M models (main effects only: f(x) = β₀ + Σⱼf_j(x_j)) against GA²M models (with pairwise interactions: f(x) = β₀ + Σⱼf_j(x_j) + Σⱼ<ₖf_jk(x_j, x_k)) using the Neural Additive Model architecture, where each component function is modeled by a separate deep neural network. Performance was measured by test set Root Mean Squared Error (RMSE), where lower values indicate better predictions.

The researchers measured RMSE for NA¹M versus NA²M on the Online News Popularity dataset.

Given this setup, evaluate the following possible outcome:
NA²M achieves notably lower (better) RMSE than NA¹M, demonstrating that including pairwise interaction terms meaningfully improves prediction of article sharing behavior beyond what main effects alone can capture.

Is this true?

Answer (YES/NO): NO